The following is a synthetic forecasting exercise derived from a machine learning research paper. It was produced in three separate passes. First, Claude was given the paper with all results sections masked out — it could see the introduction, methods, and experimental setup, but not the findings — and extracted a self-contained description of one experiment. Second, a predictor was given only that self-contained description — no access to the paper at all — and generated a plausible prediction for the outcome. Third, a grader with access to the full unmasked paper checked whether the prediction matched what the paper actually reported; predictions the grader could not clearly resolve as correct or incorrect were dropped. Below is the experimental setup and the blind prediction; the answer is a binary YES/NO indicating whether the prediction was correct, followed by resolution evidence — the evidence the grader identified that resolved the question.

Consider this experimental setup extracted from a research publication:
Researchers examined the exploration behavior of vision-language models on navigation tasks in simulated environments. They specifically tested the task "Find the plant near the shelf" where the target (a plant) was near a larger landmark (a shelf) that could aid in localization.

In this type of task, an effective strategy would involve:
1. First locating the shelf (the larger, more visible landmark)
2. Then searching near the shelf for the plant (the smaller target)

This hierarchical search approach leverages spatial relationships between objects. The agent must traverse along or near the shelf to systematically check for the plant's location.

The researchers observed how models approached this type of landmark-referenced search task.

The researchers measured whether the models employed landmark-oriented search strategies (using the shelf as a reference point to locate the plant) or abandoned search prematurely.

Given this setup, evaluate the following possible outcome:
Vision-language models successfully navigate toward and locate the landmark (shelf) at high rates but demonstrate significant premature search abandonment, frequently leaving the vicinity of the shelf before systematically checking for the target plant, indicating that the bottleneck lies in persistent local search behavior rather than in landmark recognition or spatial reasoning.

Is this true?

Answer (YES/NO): NO